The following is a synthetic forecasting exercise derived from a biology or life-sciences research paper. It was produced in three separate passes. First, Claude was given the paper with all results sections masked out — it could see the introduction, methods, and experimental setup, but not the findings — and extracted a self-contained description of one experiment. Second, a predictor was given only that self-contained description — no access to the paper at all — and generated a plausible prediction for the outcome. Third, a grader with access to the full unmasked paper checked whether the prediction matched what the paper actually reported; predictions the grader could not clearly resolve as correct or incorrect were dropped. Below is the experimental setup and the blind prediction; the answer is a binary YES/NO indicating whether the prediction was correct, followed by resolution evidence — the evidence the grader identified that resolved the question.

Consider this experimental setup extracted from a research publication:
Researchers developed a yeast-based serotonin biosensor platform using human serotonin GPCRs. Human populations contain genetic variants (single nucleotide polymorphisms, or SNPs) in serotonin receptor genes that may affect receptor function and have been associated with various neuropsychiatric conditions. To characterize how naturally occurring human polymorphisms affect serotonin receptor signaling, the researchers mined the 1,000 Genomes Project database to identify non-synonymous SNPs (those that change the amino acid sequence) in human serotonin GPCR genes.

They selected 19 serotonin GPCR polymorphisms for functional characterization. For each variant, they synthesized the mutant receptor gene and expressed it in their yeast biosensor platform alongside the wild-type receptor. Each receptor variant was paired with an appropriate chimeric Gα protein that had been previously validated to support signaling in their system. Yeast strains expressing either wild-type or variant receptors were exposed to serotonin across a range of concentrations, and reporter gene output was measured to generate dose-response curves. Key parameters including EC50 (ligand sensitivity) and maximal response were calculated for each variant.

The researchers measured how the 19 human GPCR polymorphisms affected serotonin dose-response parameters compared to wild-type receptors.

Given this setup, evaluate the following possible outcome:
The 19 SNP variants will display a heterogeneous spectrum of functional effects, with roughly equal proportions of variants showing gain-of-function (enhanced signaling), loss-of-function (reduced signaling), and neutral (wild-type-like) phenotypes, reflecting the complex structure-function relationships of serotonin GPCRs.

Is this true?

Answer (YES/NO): NO